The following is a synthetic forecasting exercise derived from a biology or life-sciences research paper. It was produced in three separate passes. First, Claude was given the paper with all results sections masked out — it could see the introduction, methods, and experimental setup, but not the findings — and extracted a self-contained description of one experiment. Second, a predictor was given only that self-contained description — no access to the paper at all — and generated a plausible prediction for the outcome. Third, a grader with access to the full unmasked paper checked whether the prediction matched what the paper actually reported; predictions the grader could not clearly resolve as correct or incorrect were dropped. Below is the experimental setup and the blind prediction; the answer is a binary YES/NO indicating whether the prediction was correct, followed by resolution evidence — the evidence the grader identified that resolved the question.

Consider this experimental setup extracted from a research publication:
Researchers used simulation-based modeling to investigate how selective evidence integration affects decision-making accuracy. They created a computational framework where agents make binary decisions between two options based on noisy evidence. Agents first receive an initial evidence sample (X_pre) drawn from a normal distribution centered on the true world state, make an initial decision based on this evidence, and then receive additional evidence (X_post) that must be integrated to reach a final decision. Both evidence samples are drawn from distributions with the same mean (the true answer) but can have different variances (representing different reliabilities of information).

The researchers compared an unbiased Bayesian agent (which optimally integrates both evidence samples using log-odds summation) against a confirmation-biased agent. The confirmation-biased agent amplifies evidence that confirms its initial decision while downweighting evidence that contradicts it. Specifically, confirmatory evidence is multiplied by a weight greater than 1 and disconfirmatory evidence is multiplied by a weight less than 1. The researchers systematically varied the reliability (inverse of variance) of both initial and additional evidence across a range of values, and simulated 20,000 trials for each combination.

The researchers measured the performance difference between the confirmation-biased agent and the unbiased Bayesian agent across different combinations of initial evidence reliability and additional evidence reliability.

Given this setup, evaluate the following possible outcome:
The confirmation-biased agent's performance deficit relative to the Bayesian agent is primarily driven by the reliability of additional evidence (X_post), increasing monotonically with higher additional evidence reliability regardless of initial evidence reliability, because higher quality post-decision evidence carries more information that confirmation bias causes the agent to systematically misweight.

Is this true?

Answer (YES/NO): NO